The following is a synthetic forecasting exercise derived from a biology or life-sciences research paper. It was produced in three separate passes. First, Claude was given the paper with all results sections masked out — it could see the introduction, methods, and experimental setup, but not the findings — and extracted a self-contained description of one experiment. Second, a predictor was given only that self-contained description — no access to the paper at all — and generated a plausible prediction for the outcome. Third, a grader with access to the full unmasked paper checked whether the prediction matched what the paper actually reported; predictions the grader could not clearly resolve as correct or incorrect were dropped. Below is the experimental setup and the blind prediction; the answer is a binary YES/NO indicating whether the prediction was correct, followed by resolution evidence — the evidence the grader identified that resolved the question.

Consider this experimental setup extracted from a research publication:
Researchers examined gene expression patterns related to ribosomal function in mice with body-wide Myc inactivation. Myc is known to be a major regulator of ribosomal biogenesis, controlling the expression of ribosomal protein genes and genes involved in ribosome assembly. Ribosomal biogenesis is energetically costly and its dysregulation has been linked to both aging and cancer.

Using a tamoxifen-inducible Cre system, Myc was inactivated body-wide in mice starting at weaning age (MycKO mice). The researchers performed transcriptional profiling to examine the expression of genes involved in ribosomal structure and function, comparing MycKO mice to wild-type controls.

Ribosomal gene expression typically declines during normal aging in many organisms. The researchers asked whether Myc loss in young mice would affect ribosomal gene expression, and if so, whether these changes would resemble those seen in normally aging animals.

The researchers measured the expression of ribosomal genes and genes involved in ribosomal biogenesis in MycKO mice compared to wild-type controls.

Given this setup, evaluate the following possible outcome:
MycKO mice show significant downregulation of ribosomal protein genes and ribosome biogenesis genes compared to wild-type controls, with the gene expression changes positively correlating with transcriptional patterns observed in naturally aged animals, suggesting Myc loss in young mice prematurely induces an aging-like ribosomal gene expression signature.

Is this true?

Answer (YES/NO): YES